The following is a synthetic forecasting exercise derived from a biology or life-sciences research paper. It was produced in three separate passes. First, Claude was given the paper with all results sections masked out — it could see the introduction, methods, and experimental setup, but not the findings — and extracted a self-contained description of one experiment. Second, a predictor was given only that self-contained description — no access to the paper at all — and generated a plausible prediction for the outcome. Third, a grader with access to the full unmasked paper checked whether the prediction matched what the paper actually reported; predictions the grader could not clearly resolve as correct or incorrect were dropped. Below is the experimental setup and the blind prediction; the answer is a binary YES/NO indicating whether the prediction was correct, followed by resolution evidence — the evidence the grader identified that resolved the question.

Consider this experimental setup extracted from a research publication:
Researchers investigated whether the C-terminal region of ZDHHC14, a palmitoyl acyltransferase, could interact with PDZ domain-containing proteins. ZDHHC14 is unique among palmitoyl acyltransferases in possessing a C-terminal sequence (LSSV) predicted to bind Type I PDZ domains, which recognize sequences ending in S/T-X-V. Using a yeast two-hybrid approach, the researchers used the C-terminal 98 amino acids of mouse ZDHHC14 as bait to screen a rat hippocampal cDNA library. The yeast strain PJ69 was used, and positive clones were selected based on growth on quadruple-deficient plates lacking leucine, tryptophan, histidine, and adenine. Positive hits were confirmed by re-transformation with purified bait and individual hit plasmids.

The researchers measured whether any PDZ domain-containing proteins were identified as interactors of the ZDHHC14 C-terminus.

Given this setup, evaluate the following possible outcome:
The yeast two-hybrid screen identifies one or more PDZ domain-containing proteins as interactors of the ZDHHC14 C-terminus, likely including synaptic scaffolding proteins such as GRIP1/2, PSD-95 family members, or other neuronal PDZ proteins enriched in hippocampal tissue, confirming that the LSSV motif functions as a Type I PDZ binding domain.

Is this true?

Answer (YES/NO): YES